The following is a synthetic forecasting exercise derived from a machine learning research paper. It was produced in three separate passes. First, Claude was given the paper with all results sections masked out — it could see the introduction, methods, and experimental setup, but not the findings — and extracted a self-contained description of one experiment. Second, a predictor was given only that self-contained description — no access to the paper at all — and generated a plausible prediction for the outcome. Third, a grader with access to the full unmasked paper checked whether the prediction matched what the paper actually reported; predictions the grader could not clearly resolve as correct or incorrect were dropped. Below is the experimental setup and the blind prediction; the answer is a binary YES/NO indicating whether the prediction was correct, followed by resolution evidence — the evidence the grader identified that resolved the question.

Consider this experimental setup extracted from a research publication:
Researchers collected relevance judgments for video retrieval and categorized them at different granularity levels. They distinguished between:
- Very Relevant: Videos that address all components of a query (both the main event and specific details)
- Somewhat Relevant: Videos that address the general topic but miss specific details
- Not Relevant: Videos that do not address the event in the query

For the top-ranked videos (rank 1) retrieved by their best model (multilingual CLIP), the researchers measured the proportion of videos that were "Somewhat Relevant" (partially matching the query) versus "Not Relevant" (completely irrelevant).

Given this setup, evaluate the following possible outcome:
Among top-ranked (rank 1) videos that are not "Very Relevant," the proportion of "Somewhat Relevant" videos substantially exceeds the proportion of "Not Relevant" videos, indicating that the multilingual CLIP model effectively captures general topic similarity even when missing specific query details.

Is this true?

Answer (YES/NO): NO